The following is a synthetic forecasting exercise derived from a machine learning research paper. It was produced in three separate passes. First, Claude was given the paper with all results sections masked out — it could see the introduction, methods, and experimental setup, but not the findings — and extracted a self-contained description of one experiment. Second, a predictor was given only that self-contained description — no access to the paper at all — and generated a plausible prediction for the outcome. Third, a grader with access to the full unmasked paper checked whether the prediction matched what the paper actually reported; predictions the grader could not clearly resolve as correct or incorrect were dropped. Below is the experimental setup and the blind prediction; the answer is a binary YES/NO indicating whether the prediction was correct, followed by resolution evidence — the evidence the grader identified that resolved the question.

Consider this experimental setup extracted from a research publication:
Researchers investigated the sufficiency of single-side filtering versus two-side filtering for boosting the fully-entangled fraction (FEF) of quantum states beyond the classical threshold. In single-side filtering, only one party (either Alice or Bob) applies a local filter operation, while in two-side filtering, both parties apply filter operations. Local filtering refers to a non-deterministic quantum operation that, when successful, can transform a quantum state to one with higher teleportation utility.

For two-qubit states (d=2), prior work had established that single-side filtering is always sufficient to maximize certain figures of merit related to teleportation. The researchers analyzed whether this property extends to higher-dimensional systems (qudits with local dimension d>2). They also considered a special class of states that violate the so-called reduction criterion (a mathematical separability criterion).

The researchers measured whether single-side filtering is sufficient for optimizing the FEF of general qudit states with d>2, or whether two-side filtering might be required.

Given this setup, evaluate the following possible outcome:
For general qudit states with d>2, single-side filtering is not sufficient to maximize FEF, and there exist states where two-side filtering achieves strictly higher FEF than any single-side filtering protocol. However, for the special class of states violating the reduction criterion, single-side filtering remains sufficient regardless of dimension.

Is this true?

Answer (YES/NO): YES